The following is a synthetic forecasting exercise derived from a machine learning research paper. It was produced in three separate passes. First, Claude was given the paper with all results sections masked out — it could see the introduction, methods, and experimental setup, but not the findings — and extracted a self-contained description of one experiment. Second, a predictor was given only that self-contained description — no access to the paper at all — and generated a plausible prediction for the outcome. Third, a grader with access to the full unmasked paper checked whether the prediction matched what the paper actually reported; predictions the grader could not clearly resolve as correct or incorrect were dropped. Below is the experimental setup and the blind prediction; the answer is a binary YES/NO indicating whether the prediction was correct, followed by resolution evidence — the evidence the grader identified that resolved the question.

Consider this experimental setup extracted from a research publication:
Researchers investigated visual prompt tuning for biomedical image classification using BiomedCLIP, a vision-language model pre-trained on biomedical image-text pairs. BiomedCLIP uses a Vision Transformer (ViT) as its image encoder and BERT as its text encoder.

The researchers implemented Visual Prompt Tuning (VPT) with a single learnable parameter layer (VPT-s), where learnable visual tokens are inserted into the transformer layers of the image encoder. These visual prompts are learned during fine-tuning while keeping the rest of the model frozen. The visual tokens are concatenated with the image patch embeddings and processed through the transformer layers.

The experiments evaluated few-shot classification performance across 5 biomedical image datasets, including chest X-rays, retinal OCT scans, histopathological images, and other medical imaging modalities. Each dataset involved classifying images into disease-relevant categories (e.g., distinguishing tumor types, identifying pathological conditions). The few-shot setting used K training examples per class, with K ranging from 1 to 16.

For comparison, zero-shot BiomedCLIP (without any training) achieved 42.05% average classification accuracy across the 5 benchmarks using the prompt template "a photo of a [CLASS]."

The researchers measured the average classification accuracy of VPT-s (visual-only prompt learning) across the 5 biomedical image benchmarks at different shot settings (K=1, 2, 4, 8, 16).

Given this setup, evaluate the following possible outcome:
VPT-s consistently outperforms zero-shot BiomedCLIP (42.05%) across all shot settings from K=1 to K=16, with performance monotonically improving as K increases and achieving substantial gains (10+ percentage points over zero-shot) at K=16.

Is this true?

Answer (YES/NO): NO